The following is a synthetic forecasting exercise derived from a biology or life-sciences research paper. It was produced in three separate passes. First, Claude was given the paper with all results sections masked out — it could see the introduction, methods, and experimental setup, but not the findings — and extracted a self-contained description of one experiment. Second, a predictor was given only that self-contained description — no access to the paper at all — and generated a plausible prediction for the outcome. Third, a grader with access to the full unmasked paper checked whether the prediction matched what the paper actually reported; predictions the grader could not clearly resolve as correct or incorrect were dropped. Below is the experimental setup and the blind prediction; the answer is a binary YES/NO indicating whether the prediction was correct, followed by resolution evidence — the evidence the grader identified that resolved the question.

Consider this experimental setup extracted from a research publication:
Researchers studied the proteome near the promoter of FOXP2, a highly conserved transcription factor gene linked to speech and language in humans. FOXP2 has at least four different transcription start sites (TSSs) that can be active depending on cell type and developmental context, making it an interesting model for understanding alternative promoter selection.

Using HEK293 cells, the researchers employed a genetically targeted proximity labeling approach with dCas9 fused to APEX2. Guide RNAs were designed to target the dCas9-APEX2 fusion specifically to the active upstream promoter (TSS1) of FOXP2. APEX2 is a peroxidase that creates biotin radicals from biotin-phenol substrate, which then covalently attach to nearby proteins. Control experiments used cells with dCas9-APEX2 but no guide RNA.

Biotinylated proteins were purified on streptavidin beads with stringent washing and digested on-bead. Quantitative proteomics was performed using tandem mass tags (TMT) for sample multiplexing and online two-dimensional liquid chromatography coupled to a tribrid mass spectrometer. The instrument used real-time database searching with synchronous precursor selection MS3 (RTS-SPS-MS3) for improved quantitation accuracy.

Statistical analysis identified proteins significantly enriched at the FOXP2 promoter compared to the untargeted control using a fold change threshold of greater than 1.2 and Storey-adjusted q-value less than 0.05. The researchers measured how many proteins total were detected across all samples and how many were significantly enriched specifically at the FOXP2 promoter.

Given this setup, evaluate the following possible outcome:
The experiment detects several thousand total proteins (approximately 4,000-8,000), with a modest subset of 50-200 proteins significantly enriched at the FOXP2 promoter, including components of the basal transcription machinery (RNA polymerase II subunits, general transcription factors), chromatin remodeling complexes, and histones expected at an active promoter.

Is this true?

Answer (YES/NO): NO